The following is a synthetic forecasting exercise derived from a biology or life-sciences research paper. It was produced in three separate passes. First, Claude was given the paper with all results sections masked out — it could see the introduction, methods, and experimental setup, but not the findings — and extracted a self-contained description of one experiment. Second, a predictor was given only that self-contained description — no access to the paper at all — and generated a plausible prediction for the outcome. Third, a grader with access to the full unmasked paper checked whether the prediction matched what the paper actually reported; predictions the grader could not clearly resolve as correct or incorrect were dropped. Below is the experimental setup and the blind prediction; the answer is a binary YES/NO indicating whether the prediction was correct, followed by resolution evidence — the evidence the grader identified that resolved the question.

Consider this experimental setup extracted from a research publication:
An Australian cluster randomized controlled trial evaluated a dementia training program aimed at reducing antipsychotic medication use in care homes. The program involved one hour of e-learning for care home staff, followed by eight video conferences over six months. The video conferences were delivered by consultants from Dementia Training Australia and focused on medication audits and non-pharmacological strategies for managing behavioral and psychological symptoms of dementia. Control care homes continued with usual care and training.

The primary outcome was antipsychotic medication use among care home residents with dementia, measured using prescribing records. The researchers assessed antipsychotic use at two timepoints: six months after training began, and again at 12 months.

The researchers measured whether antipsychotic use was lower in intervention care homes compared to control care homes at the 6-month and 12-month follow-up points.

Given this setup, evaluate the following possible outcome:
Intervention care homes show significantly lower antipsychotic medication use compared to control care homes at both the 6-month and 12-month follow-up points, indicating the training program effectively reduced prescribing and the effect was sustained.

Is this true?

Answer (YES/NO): NO